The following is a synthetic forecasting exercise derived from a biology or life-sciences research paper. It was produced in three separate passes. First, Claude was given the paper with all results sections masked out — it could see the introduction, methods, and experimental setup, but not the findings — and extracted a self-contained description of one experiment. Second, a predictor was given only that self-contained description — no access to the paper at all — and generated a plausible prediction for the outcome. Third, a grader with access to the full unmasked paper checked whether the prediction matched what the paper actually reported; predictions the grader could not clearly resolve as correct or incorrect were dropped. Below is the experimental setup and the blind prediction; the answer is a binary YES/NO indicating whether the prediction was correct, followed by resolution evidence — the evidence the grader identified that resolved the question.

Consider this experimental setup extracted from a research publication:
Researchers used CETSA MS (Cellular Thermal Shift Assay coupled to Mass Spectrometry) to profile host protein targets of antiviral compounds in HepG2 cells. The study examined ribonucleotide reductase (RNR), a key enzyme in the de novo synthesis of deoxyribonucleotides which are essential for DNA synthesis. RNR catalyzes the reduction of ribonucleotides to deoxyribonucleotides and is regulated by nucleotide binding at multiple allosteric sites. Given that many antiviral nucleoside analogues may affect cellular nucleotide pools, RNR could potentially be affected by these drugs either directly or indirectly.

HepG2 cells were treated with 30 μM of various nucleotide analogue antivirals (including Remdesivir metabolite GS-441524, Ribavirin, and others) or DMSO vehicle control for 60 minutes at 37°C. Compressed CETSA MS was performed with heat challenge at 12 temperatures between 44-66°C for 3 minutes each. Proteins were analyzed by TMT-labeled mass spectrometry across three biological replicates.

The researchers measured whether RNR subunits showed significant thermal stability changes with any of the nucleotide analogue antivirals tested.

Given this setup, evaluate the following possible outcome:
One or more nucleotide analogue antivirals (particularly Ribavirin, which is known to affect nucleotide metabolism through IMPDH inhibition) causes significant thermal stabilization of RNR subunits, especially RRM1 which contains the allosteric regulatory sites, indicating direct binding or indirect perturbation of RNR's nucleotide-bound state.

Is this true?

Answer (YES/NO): NO